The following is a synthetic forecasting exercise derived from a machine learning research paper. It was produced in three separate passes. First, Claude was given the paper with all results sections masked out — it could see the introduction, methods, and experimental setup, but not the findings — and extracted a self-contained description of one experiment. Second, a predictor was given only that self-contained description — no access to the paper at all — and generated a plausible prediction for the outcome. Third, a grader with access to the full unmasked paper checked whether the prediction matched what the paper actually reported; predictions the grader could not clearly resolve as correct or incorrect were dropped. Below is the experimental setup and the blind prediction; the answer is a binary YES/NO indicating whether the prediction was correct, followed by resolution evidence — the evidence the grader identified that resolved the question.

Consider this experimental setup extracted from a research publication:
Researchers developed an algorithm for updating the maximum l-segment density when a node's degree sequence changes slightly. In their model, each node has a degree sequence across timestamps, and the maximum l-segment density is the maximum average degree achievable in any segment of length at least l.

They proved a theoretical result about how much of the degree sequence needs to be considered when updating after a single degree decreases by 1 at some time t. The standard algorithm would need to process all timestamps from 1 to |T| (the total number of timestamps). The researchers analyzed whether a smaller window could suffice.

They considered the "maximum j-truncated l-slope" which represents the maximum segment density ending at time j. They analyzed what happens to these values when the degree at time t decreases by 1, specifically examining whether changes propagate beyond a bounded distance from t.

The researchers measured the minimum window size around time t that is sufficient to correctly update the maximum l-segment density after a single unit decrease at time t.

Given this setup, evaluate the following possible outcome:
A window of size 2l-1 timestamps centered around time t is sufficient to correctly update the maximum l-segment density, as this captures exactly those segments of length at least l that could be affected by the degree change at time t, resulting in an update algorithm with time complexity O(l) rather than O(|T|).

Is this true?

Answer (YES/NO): NO